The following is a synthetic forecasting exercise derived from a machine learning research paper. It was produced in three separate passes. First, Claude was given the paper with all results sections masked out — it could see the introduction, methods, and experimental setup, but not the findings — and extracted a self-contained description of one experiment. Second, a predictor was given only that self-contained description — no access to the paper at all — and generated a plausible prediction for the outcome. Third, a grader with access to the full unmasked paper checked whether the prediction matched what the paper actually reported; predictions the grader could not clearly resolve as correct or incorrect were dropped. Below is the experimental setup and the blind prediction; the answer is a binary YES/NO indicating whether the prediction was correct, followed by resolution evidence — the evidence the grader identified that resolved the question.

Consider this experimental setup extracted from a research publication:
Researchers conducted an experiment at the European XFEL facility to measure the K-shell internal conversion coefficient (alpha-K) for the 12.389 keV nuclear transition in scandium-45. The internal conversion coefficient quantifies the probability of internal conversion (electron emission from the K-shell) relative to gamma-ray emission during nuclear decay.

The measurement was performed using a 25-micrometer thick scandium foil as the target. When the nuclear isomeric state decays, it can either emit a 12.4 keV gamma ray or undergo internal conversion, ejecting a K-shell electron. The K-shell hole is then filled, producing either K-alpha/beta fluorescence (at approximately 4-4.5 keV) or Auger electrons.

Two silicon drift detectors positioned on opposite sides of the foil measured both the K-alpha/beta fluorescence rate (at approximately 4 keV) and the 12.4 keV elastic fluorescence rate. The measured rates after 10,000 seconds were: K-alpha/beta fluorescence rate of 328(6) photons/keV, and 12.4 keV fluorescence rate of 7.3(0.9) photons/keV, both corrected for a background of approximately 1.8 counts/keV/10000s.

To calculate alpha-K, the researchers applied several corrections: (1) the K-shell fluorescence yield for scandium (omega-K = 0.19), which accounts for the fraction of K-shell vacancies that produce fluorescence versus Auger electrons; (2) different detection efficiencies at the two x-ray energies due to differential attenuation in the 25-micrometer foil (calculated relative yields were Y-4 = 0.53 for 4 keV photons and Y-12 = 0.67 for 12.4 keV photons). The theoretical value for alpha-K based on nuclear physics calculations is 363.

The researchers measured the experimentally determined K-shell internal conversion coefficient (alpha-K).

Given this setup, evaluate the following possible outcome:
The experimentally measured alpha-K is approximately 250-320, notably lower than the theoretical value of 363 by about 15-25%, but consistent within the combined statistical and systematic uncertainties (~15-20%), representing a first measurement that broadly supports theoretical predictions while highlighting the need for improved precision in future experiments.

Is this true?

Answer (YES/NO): NO